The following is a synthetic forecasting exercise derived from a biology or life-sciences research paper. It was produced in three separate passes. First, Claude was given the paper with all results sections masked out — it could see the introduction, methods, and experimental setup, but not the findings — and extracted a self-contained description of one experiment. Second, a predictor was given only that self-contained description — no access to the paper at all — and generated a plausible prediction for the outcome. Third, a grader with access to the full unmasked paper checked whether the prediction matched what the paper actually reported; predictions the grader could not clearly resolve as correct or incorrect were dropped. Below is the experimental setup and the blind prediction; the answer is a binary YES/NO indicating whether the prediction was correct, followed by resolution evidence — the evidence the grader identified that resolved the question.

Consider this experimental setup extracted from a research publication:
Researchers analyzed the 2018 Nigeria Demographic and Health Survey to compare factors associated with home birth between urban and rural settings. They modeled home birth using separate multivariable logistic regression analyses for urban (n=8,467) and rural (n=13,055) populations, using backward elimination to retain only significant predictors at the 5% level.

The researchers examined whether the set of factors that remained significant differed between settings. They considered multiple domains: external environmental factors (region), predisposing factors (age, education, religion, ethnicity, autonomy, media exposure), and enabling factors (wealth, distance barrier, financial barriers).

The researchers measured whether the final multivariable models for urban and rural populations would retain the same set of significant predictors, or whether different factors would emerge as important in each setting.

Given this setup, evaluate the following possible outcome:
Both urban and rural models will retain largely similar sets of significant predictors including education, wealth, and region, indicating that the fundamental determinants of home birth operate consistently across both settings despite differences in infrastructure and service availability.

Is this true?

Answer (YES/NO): NO